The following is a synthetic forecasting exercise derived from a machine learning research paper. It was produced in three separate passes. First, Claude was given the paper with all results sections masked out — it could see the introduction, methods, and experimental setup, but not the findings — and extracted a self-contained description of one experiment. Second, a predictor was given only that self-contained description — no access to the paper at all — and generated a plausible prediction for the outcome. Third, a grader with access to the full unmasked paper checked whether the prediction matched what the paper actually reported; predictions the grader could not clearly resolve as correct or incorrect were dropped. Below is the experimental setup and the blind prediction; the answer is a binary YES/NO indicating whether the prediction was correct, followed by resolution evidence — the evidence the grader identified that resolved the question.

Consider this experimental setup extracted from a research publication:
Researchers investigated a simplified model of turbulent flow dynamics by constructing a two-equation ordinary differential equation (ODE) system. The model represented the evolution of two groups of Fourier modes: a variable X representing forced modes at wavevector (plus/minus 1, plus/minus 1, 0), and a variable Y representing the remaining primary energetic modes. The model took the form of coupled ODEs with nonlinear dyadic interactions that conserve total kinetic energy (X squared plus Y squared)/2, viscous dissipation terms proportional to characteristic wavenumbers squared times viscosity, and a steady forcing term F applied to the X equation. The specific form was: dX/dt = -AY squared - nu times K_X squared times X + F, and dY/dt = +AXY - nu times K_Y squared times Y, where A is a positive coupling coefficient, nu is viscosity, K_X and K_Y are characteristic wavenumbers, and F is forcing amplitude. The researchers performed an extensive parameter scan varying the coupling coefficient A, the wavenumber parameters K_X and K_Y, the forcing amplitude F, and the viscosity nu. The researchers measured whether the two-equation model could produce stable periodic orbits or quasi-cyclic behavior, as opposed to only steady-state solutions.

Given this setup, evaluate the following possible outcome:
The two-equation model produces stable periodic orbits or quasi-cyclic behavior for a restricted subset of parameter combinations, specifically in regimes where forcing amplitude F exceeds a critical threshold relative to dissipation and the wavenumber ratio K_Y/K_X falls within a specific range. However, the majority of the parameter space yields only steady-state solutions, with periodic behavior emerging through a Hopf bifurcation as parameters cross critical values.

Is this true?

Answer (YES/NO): NO